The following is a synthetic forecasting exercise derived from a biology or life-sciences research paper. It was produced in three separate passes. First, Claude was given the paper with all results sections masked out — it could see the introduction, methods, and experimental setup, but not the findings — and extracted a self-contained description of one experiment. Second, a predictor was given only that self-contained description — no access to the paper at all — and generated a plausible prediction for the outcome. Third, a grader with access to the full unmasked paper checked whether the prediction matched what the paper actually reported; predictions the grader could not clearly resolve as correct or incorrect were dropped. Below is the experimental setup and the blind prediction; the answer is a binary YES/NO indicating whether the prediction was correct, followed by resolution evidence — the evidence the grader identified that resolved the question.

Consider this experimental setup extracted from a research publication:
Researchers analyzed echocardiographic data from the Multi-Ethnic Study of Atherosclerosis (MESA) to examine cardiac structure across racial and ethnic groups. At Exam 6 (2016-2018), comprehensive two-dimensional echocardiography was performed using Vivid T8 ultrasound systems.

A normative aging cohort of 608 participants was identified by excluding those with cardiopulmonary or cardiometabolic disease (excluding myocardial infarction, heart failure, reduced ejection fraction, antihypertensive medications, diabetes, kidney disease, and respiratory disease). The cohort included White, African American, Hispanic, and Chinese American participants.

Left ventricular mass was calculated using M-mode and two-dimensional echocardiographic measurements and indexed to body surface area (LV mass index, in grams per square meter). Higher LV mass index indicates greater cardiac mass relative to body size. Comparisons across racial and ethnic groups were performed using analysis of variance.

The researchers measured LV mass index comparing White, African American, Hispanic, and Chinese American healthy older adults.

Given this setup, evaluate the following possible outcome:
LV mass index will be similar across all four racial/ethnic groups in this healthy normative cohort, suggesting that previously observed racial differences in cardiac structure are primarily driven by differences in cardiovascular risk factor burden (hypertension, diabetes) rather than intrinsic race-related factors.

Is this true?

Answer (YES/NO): NO